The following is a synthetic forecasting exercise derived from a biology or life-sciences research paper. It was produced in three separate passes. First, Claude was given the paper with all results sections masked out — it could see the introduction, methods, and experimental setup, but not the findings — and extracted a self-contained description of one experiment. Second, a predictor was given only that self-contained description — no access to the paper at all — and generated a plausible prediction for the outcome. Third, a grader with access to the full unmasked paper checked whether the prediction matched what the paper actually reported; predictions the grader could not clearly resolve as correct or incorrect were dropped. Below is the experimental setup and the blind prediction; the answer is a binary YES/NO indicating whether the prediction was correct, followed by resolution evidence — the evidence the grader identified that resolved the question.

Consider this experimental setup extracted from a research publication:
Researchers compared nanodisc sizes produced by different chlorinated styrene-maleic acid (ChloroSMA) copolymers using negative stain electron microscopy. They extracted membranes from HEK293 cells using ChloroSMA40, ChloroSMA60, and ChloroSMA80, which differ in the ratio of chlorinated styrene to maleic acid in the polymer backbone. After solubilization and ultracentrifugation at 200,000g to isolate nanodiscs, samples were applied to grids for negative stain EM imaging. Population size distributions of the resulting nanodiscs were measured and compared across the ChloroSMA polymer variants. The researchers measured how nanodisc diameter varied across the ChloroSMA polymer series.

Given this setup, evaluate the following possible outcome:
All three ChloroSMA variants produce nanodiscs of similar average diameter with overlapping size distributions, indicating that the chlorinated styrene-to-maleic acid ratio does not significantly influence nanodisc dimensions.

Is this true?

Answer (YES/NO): NO